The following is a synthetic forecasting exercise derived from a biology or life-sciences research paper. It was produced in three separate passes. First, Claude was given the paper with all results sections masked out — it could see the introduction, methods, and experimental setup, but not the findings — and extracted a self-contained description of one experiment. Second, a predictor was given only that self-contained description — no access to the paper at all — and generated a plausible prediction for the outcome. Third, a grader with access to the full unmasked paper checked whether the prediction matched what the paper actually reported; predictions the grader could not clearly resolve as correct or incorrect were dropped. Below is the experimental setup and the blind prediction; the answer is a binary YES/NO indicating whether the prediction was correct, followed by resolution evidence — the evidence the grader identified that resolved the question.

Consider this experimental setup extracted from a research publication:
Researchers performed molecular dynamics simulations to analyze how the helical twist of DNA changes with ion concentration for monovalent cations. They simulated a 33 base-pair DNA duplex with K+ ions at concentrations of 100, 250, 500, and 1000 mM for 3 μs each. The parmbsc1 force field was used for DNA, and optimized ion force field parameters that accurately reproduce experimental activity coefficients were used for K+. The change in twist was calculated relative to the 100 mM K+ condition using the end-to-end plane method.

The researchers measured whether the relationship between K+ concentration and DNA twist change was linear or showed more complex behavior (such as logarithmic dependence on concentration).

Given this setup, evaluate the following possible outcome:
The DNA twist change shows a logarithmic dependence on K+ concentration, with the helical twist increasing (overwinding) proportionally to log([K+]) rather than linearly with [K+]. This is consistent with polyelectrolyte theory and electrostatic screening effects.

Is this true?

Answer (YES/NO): NO